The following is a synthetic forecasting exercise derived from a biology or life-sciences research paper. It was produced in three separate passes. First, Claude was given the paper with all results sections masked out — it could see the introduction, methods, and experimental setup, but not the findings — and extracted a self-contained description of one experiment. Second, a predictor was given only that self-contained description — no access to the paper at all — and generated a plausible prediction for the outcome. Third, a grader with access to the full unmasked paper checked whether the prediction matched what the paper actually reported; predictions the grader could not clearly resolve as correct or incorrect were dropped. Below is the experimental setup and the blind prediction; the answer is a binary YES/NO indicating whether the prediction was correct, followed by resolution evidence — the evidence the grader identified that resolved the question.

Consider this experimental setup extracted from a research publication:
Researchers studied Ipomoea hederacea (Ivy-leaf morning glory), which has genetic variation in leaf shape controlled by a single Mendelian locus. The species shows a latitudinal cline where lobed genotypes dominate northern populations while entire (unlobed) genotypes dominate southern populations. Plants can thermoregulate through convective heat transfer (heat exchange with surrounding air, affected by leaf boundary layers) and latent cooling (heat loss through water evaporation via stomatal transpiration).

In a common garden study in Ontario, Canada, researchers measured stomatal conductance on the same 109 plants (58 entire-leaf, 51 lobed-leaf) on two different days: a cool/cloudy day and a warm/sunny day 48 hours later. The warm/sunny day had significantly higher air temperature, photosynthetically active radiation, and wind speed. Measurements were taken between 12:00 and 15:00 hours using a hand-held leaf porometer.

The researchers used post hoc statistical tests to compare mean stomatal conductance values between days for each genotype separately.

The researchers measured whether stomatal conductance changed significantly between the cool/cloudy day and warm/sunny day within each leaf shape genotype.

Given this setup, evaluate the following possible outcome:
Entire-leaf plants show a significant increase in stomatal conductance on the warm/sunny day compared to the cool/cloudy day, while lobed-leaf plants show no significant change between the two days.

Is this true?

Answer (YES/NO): YES